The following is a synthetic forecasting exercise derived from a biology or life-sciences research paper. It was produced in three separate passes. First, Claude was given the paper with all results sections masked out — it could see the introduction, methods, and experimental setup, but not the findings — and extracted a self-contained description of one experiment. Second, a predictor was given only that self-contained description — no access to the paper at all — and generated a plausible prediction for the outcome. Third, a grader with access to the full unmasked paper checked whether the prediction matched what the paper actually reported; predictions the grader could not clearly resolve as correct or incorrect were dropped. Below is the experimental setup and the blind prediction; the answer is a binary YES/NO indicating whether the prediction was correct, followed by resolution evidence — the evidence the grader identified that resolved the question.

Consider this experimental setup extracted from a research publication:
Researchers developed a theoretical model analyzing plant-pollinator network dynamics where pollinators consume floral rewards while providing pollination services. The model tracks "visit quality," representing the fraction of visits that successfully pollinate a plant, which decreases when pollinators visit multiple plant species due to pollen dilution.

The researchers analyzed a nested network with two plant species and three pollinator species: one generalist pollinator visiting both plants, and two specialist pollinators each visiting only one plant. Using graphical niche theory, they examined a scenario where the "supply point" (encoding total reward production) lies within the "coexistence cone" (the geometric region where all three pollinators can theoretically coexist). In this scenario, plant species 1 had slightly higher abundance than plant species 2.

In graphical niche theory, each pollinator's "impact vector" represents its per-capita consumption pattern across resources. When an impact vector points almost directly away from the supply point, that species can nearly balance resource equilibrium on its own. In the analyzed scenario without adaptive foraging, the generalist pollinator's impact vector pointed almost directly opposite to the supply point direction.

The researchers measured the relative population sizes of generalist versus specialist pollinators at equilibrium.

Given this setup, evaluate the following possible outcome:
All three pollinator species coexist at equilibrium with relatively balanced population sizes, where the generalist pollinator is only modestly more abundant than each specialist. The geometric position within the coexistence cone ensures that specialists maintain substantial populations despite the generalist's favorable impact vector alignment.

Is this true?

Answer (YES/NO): NO